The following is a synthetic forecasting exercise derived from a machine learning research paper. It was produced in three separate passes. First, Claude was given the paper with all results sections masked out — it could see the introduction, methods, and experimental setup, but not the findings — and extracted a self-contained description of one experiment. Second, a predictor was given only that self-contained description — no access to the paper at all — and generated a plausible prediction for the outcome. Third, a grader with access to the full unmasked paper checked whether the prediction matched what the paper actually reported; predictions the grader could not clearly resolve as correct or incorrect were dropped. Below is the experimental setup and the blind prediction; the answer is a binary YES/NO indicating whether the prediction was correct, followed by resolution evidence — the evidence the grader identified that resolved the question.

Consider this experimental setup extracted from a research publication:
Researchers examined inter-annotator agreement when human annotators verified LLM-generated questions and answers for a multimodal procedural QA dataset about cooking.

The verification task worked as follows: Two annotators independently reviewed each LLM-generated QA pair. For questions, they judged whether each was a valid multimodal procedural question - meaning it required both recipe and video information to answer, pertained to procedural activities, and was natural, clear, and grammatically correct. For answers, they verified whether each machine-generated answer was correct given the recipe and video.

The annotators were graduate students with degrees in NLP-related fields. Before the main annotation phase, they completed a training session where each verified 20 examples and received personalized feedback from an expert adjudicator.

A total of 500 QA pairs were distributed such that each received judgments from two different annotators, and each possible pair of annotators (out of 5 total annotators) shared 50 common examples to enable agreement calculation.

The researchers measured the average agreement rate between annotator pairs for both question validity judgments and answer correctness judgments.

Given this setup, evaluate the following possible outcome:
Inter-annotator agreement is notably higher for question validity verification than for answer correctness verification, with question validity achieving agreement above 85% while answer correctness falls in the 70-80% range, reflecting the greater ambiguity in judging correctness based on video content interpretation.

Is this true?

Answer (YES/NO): NO